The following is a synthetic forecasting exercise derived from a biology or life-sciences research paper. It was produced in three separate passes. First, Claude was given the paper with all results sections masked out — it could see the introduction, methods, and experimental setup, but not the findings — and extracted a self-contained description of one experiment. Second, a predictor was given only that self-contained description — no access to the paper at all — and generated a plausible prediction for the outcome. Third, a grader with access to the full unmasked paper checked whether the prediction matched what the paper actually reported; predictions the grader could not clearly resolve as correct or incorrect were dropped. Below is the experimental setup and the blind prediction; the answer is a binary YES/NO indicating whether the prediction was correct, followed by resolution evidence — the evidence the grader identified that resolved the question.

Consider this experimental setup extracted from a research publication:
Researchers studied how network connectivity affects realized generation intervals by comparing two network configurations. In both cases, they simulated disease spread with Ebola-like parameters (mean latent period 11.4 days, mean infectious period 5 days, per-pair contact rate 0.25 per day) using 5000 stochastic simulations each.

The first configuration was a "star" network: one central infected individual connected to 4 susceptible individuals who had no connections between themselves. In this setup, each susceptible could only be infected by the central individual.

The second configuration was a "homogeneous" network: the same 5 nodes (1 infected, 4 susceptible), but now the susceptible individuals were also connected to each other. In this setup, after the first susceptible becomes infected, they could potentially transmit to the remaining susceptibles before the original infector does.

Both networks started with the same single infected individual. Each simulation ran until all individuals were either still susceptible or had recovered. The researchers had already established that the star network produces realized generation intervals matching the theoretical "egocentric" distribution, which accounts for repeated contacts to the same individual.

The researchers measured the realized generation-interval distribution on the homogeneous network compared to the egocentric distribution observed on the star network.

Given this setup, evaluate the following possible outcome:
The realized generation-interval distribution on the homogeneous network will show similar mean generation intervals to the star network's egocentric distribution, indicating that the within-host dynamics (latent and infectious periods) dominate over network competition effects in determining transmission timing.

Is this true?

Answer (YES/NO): NO